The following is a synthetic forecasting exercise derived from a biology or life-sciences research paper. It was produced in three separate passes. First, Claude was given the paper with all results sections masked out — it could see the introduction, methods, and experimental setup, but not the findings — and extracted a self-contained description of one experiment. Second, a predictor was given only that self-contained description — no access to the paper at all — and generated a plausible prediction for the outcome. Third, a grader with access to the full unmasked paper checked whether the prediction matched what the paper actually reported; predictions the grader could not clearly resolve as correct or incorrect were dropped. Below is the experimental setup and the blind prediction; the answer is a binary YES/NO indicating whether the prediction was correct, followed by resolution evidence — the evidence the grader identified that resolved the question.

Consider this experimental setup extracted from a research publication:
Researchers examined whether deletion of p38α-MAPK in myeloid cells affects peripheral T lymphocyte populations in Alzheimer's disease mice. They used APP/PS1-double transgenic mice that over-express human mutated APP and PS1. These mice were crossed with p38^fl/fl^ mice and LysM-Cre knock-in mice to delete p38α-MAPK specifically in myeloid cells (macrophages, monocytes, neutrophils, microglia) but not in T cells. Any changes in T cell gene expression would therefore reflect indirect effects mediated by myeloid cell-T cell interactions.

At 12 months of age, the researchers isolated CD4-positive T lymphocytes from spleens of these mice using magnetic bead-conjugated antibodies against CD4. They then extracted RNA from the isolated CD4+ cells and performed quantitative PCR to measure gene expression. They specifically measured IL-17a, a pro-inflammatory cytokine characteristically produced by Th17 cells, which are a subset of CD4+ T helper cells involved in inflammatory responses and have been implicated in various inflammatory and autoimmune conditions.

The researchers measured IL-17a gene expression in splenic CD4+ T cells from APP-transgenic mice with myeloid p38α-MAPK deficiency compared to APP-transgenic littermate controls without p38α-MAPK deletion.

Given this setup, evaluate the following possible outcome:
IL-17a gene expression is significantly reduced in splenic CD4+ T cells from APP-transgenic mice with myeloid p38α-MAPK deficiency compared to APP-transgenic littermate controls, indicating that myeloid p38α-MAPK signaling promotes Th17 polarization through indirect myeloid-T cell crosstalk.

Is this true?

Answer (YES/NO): YES